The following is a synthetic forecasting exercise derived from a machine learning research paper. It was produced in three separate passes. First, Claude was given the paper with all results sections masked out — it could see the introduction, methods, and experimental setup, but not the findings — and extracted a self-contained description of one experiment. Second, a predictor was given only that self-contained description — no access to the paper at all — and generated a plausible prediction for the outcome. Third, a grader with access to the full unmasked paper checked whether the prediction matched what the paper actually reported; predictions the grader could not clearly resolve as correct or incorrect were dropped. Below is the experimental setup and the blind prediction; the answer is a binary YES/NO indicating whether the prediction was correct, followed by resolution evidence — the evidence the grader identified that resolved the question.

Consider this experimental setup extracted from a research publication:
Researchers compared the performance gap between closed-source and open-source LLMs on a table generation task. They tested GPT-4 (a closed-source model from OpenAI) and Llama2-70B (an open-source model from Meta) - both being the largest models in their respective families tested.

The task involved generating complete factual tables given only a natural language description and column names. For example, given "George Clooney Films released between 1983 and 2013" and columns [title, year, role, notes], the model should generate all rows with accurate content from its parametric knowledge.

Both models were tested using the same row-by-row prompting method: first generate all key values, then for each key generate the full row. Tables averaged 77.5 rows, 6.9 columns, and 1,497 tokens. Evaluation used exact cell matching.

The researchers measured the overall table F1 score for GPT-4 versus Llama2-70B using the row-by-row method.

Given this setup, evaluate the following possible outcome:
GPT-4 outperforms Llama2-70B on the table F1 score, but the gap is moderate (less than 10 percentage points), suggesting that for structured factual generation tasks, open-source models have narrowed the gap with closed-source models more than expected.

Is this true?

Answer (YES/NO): NO